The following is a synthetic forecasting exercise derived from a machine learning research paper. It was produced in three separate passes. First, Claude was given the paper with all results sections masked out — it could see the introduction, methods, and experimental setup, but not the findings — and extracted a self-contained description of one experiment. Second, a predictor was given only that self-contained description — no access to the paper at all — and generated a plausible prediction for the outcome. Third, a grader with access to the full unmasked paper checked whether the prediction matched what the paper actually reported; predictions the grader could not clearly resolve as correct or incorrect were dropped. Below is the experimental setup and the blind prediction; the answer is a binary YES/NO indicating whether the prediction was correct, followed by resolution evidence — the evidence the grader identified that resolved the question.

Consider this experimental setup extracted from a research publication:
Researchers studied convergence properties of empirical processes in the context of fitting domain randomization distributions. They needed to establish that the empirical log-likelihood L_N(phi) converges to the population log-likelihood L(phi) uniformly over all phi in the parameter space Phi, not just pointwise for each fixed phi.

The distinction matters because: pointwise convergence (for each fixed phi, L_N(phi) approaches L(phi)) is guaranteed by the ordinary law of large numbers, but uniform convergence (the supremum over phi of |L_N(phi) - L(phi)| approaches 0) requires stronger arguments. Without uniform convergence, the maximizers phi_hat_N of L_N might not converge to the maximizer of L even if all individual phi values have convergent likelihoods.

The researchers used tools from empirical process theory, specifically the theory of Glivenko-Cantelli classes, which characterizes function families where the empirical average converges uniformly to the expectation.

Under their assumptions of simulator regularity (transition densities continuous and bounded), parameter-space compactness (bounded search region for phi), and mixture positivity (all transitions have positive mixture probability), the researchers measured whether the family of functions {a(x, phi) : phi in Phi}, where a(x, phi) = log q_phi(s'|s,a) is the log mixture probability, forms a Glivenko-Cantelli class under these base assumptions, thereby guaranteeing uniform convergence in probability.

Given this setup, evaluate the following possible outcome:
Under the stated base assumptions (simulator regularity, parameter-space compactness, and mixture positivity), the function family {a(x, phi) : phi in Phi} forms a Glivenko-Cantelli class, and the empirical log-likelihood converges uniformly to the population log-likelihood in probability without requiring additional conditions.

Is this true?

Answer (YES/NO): NO